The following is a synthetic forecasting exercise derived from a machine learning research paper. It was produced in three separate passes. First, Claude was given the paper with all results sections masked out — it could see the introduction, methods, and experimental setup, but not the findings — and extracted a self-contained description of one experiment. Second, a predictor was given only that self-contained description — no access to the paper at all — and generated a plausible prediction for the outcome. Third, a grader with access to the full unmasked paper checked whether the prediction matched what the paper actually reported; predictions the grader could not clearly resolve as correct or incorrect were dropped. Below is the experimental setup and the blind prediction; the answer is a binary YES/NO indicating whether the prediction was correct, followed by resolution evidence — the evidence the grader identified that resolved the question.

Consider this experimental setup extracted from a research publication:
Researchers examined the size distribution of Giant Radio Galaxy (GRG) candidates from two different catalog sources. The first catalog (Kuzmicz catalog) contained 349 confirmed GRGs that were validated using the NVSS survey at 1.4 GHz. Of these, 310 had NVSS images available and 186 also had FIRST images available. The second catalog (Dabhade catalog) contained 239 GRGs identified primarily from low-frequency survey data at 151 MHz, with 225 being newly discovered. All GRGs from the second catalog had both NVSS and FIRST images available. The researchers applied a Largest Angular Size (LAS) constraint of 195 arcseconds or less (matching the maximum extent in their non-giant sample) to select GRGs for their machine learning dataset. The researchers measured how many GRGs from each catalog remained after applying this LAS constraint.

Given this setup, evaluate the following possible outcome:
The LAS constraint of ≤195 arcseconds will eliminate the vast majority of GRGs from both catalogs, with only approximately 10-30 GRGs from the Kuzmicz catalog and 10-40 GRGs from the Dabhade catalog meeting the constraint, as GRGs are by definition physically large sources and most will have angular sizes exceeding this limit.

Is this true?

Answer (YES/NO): NO